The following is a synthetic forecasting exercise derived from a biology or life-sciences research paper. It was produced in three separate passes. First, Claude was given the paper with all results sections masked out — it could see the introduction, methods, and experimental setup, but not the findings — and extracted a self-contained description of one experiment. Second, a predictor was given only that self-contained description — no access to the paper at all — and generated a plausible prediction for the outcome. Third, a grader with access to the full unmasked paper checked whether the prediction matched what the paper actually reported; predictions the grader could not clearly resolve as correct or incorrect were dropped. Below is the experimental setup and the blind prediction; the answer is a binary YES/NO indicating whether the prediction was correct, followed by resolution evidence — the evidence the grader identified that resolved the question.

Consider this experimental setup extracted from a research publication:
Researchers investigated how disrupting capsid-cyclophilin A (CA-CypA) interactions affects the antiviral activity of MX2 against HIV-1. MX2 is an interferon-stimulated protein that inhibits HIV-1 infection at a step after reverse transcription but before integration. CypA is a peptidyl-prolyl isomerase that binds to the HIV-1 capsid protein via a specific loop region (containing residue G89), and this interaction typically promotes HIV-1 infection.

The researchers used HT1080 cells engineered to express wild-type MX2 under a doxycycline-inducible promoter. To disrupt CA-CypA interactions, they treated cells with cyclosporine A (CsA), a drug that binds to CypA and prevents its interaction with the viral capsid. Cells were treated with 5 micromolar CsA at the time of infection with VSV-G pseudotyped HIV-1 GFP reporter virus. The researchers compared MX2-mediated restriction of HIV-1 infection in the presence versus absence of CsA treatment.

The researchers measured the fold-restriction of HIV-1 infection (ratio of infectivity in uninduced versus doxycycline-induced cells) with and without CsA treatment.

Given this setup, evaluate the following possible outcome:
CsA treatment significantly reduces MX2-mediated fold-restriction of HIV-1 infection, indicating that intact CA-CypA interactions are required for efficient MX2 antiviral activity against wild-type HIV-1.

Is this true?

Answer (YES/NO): YES